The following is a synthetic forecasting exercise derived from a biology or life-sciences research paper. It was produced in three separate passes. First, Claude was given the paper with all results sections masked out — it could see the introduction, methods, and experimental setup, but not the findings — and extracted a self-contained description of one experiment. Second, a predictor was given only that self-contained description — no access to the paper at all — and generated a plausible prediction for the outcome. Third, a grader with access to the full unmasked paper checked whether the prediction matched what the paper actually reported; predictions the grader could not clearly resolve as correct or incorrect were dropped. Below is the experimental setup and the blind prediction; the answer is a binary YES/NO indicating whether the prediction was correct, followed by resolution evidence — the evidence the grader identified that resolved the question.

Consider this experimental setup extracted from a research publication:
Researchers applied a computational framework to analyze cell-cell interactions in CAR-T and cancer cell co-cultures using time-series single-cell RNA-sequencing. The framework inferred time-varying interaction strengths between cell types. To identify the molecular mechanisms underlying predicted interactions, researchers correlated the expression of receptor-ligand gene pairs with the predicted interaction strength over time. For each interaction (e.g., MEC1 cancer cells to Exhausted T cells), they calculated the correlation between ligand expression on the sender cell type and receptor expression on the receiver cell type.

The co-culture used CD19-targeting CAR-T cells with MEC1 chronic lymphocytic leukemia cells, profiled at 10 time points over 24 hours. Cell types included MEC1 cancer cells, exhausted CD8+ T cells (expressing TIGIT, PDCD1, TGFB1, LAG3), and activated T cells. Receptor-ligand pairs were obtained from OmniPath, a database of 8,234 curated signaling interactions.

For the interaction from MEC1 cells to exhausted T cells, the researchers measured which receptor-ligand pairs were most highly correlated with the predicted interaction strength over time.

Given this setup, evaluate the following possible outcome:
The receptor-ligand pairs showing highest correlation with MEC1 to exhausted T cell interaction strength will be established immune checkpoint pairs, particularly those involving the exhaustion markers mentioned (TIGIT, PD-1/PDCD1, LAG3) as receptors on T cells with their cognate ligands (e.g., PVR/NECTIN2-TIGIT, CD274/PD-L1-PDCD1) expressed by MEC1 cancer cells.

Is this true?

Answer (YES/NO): NO